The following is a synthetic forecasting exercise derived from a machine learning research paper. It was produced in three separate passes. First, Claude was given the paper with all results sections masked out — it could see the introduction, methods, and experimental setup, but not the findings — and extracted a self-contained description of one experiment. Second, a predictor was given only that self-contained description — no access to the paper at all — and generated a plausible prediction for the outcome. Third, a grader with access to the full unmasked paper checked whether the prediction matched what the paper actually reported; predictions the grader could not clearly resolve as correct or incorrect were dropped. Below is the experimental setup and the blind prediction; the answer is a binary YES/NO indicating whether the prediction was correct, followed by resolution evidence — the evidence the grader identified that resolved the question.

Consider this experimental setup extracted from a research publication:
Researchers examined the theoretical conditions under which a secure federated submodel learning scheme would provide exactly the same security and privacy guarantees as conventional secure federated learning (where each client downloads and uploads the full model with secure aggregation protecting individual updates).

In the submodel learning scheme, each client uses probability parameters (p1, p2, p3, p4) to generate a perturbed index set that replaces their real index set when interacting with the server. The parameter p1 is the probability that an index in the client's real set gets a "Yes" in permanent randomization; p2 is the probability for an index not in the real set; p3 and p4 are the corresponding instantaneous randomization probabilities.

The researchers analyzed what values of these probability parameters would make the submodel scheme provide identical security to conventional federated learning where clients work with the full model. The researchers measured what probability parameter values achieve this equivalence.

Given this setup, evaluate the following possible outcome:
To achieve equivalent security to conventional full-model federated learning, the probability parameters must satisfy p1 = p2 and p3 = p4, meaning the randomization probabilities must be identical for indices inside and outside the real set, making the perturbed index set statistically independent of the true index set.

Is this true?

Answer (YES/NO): NO